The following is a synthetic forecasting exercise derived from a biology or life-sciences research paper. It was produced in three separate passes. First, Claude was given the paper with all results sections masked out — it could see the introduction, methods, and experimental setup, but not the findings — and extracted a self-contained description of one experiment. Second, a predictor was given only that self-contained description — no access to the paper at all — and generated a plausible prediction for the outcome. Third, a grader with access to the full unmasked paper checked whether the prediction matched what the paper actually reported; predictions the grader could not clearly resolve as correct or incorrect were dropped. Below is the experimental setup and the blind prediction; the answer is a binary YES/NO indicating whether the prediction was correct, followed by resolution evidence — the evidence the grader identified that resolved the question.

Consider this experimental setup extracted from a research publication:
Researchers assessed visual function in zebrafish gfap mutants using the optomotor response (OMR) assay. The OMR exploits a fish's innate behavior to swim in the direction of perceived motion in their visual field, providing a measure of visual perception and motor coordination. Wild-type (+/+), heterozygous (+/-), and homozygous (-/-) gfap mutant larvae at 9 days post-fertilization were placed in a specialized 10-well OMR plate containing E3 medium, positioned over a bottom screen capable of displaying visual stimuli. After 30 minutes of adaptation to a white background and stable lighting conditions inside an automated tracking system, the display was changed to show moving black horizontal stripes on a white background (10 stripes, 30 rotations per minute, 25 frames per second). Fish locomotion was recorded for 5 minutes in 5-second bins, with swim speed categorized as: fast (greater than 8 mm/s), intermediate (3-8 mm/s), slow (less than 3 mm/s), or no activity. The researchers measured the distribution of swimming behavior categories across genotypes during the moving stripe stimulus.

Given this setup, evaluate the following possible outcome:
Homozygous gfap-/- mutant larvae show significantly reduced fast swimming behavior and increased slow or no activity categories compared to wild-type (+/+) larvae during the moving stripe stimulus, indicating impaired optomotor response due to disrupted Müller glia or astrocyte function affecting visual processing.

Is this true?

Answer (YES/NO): YES